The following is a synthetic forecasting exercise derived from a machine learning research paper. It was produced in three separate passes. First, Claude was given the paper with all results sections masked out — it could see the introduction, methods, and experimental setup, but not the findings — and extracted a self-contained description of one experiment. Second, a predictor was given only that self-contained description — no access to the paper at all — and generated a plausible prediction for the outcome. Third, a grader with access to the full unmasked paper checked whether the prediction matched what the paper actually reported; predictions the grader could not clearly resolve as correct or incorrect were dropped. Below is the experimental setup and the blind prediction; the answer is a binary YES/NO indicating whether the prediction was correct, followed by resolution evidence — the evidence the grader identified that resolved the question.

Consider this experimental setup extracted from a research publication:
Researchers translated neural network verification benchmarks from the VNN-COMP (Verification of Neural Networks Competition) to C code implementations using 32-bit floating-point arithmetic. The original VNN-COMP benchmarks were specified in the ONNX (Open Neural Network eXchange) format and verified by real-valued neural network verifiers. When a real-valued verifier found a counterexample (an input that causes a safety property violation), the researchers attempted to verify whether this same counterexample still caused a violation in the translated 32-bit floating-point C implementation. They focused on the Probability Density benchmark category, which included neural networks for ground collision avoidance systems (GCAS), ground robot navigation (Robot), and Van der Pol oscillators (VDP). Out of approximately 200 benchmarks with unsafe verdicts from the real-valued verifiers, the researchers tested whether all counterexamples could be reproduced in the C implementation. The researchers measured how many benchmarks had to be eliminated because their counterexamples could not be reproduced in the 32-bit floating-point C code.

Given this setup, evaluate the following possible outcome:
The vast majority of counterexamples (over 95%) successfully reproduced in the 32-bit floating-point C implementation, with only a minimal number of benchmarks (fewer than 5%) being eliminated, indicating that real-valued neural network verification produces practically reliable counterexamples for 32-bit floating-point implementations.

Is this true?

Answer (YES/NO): YES